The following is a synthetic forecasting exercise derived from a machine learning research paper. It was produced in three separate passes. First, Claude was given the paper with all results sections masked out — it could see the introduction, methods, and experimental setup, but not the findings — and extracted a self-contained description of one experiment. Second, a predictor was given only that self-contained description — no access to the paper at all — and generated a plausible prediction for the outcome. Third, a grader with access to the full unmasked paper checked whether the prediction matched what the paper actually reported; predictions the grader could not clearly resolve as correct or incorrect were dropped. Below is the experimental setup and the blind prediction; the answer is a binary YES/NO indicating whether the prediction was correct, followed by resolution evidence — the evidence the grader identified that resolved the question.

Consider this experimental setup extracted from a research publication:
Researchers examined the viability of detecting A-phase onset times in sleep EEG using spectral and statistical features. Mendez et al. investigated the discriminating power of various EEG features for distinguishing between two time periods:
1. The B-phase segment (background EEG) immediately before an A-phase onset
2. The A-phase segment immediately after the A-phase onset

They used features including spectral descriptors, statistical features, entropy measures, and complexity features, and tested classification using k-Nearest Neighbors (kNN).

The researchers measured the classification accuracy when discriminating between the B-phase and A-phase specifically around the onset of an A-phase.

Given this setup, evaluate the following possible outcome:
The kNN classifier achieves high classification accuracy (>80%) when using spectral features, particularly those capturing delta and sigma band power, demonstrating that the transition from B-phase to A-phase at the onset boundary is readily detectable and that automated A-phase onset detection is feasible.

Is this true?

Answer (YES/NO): NO